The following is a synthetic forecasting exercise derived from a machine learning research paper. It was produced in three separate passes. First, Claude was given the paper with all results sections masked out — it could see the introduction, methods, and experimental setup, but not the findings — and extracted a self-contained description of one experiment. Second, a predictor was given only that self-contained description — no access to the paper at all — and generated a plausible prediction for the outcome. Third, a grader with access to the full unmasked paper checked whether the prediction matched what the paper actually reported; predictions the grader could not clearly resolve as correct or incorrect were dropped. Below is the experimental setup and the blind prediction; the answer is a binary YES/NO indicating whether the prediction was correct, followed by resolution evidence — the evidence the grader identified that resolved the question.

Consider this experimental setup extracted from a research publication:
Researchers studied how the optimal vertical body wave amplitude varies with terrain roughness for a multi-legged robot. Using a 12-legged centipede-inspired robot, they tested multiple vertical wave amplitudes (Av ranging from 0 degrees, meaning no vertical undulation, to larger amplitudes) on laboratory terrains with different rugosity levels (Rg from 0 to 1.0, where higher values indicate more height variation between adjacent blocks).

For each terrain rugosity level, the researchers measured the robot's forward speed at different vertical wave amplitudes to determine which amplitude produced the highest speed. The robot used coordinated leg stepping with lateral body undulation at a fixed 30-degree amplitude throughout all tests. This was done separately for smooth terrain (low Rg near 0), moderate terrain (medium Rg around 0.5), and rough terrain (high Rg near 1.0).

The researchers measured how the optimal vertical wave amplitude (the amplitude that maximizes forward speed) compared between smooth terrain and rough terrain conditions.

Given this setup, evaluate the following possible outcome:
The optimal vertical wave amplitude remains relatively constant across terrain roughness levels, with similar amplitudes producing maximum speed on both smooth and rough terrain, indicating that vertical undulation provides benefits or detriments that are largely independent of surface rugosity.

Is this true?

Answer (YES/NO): NO